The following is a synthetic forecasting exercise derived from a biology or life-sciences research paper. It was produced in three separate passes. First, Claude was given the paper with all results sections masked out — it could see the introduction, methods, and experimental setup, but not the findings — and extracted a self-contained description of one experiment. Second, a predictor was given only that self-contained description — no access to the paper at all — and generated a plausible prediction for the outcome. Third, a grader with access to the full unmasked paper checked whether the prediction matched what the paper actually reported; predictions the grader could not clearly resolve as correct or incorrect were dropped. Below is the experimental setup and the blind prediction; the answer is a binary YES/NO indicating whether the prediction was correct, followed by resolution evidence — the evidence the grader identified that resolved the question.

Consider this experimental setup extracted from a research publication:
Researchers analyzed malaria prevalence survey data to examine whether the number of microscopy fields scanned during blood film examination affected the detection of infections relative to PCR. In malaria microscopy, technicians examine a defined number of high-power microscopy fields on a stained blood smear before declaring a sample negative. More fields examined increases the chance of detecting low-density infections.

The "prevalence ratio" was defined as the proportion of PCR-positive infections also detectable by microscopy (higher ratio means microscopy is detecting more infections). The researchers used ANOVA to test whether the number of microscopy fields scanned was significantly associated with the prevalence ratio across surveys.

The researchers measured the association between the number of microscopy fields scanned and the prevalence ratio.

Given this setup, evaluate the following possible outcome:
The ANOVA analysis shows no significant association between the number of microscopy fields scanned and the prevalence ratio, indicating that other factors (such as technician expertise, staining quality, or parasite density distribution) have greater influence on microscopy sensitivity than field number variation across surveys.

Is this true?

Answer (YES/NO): NO